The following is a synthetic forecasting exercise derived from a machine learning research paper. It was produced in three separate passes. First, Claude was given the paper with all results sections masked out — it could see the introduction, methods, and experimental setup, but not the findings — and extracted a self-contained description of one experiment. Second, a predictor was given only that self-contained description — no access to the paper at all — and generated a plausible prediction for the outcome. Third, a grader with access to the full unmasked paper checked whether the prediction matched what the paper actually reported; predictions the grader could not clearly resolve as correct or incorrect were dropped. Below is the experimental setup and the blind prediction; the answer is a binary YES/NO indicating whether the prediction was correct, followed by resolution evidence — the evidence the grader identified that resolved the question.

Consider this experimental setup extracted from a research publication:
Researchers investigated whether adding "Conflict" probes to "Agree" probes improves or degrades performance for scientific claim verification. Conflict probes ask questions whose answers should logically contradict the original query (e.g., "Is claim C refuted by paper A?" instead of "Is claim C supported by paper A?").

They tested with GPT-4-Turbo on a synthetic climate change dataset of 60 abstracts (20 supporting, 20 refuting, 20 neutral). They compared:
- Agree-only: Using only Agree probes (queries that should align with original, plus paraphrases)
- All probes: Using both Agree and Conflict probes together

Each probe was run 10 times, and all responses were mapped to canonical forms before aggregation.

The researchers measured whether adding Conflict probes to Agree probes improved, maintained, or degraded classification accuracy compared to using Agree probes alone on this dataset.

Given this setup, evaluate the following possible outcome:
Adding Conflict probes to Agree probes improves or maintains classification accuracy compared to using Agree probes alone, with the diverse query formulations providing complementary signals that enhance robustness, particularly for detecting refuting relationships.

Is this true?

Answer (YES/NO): NO